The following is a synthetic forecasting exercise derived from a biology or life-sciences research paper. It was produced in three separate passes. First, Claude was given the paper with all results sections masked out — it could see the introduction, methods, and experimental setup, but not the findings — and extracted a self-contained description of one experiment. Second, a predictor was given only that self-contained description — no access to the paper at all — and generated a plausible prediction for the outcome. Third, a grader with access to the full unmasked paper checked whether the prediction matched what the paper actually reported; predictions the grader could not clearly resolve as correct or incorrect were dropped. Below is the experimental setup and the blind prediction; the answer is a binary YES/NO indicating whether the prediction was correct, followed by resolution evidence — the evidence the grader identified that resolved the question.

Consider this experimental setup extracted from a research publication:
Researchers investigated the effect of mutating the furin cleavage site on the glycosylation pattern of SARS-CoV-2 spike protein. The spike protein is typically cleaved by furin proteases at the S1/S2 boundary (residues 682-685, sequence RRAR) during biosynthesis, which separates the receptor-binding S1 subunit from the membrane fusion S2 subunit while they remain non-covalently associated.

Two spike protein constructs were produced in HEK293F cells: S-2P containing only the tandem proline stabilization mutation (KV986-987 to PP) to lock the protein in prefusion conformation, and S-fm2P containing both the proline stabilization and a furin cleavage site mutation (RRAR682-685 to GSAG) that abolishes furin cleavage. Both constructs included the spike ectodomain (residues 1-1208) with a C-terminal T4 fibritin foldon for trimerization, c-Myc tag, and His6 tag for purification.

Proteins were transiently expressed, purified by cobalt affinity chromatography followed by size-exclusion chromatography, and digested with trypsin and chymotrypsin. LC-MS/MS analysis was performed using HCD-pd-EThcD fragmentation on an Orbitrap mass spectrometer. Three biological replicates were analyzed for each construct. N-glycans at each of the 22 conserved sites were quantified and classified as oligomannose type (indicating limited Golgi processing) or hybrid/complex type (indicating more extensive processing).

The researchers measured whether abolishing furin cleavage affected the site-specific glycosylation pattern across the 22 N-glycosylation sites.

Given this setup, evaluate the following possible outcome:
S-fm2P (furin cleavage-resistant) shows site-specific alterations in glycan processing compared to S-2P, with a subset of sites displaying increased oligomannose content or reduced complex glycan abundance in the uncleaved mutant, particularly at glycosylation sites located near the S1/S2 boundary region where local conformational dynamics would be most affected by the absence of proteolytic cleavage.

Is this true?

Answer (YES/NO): NO